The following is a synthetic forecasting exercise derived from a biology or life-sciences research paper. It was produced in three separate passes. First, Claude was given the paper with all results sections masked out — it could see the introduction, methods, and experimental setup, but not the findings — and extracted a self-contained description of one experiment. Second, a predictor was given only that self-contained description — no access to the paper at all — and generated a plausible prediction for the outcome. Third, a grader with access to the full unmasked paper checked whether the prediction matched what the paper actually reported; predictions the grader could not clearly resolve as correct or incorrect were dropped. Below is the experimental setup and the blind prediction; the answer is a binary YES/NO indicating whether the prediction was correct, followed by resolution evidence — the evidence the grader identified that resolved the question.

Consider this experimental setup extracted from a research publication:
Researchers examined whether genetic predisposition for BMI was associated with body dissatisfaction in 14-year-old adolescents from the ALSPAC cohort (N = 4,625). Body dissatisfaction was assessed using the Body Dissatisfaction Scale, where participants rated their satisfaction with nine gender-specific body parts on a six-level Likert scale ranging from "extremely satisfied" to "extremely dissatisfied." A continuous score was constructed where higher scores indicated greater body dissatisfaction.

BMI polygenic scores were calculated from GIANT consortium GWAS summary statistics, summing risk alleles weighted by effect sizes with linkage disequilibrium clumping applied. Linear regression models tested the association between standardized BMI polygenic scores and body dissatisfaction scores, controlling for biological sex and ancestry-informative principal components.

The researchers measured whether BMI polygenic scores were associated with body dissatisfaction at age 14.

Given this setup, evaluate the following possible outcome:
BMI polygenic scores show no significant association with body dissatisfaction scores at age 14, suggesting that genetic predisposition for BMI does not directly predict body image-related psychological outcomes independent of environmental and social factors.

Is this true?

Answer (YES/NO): NO